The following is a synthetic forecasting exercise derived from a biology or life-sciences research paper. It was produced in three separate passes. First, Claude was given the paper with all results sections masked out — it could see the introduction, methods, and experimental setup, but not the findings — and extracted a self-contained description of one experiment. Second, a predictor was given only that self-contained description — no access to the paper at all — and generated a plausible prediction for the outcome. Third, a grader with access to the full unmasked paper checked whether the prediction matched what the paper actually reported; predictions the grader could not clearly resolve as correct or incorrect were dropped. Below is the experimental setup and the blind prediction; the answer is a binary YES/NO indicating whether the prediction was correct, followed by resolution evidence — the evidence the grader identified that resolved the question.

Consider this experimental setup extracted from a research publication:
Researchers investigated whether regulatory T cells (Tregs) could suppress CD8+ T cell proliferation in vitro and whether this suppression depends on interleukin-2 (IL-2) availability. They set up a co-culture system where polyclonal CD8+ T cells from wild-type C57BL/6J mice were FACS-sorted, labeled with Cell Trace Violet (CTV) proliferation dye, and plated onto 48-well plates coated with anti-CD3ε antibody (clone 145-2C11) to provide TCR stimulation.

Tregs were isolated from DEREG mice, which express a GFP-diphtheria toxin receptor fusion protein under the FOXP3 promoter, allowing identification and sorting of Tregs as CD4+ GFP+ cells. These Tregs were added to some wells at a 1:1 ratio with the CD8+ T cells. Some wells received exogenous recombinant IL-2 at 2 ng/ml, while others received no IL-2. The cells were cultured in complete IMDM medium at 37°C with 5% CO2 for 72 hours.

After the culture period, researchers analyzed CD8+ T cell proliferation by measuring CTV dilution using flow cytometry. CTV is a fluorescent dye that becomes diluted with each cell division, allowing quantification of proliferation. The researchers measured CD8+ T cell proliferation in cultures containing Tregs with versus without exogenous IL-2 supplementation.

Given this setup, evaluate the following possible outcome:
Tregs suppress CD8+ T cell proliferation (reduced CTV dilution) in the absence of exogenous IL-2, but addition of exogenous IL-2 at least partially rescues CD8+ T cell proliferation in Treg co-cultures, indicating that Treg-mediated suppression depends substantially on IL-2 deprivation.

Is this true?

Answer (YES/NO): YES